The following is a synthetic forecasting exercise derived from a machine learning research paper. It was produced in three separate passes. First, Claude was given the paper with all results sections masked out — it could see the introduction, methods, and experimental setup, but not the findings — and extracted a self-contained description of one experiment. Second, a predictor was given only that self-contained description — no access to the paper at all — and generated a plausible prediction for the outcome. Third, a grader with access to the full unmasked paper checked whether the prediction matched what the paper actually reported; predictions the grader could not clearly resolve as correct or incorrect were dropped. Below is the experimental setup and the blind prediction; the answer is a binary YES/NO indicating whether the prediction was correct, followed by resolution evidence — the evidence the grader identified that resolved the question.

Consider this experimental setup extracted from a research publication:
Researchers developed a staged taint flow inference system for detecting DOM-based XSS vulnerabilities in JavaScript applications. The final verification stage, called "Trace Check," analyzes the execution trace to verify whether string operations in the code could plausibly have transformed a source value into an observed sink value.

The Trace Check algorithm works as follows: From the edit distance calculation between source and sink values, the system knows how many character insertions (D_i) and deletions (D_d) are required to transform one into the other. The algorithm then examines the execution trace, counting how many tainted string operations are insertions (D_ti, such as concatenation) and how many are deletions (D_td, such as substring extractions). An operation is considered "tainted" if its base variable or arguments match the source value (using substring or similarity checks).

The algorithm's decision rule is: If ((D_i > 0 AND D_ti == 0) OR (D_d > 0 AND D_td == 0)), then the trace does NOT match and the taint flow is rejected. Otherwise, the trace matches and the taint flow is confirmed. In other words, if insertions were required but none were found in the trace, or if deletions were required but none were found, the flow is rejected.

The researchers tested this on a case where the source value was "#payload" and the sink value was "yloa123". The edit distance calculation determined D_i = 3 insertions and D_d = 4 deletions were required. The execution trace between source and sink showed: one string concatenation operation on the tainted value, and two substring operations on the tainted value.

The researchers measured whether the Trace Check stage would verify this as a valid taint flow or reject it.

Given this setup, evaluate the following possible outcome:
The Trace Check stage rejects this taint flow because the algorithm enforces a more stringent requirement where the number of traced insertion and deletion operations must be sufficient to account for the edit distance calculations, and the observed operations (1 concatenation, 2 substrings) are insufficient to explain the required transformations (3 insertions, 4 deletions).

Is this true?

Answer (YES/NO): NO